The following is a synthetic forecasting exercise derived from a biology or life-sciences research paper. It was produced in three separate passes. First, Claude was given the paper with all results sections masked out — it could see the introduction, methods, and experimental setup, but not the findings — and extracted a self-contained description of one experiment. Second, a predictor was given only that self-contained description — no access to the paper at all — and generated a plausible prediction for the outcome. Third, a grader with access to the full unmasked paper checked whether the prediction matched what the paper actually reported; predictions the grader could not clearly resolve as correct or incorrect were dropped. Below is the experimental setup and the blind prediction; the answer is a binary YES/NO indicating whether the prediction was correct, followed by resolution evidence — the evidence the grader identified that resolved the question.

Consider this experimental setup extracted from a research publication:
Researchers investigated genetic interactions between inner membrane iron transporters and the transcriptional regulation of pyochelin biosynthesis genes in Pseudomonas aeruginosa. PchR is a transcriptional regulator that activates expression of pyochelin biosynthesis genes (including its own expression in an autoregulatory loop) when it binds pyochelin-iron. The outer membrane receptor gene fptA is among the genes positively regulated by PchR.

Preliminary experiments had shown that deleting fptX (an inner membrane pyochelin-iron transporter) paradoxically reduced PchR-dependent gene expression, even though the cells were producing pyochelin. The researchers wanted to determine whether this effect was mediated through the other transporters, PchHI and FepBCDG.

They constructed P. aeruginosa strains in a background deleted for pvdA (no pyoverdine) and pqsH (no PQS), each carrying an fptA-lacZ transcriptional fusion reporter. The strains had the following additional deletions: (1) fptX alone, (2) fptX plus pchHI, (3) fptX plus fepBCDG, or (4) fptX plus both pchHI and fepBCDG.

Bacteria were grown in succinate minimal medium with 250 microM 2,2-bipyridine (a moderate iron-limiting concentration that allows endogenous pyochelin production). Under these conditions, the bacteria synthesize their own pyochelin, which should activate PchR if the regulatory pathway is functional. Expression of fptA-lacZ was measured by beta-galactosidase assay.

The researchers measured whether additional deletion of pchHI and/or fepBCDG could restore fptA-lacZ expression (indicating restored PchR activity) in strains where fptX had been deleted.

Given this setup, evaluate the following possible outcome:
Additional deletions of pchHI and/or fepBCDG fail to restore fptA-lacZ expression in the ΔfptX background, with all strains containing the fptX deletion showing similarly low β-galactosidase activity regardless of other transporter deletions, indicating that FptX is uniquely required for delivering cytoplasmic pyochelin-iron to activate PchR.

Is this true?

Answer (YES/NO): NO